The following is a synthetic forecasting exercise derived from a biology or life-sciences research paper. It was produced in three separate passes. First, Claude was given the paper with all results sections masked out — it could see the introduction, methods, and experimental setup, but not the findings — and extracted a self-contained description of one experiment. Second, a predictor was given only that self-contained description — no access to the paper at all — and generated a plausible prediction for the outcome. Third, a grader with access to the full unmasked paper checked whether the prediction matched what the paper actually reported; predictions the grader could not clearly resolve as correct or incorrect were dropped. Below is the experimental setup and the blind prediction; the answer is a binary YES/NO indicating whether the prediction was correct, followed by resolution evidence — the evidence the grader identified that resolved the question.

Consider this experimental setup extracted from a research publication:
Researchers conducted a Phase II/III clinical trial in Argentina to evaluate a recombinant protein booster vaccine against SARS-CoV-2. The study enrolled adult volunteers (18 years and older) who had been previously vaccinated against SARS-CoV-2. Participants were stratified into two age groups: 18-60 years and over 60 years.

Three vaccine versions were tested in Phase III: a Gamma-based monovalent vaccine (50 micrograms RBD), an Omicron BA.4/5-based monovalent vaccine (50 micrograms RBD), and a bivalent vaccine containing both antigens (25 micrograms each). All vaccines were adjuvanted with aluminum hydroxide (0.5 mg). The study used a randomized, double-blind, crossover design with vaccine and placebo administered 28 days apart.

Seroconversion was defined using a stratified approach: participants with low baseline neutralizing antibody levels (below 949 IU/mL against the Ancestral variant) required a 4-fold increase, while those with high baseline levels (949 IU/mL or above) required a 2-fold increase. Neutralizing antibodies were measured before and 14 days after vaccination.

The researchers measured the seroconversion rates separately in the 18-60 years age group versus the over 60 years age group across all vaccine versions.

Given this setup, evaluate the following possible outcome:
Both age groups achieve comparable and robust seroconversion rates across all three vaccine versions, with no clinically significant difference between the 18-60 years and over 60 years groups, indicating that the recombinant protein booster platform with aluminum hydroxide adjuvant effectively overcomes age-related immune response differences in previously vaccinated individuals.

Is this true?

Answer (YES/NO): NO